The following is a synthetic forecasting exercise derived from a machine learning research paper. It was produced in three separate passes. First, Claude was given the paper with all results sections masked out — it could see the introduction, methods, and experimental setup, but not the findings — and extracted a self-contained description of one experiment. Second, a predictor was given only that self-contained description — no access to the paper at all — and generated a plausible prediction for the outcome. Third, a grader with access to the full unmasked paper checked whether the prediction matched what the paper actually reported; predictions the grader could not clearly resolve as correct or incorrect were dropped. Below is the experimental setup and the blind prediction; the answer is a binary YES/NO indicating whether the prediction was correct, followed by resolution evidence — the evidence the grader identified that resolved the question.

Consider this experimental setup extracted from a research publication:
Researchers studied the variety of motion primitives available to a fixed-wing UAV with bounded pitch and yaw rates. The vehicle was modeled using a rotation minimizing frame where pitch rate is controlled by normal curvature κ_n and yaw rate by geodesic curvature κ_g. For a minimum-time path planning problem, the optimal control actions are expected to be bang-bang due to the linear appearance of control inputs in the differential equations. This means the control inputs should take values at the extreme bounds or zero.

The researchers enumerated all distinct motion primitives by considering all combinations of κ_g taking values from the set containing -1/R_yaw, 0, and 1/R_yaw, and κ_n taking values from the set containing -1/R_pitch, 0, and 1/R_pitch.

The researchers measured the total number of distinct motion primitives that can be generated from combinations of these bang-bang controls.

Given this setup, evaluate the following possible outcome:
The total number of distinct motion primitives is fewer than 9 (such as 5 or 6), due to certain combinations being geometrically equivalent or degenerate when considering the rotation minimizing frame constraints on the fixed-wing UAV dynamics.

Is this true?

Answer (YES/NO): NO